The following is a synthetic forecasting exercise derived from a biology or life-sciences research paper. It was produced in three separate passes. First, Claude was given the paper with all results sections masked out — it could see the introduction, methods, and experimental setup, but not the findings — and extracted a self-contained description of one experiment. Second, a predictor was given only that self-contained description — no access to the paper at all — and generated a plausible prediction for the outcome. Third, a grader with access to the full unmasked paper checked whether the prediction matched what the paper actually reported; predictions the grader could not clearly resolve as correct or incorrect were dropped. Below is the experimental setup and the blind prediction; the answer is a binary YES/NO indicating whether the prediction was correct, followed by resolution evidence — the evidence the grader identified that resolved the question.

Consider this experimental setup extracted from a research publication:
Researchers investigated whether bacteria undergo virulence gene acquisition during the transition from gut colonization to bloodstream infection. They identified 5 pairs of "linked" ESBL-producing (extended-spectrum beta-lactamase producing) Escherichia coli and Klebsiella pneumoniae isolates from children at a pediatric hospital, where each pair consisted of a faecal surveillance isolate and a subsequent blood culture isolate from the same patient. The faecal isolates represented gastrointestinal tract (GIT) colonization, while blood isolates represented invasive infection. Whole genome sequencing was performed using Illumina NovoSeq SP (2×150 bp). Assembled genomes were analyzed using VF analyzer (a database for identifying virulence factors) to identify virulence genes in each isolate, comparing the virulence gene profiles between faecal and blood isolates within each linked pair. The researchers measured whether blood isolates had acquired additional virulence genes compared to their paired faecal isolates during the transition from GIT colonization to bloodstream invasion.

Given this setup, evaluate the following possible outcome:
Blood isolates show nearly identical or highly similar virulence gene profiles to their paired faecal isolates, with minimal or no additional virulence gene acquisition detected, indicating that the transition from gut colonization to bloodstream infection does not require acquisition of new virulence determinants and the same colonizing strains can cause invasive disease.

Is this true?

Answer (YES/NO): YES